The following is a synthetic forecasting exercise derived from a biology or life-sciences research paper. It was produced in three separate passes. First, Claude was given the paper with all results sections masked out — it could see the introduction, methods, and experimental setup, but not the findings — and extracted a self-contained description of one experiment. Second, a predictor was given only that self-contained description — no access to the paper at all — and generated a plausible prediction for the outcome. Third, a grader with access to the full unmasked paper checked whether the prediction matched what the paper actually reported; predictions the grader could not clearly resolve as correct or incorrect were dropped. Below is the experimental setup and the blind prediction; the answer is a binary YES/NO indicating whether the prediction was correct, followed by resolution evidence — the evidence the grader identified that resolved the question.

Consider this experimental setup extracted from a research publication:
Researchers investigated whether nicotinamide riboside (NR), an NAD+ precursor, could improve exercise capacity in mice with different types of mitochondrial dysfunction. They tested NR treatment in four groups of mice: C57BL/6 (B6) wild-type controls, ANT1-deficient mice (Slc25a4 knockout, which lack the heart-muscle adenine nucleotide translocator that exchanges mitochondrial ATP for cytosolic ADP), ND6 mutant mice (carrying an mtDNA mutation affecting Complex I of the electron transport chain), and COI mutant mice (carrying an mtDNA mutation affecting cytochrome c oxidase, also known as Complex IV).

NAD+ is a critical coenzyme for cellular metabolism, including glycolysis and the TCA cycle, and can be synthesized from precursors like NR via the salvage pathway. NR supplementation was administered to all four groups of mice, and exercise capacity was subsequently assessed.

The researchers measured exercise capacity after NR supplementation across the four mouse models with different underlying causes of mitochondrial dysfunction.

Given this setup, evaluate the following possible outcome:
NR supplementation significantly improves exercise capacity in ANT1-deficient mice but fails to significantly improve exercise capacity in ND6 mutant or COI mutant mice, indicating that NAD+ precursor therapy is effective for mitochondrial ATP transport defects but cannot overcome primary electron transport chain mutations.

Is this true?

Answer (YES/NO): YES